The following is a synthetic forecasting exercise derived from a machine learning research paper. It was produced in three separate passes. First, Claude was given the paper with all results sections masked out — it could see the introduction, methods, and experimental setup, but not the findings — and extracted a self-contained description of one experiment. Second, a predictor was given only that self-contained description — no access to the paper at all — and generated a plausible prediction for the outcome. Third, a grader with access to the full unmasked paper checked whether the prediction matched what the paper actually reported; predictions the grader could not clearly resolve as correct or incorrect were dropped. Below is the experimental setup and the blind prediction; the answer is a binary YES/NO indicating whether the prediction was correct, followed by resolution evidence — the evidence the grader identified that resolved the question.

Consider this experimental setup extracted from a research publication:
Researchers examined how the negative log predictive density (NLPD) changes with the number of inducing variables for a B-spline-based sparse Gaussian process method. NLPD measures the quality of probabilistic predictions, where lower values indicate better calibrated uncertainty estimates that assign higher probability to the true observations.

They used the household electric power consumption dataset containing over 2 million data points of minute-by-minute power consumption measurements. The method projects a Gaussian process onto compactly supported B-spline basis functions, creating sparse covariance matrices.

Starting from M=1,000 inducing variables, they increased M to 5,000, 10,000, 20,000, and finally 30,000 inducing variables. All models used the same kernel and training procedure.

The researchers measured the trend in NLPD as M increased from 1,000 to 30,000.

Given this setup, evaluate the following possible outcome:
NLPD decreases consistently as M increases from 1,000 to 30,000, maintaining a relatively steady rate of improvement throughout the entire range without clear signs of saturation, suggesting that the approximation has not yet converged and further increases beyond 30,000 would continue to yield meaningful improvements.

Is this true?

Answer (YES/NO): NO